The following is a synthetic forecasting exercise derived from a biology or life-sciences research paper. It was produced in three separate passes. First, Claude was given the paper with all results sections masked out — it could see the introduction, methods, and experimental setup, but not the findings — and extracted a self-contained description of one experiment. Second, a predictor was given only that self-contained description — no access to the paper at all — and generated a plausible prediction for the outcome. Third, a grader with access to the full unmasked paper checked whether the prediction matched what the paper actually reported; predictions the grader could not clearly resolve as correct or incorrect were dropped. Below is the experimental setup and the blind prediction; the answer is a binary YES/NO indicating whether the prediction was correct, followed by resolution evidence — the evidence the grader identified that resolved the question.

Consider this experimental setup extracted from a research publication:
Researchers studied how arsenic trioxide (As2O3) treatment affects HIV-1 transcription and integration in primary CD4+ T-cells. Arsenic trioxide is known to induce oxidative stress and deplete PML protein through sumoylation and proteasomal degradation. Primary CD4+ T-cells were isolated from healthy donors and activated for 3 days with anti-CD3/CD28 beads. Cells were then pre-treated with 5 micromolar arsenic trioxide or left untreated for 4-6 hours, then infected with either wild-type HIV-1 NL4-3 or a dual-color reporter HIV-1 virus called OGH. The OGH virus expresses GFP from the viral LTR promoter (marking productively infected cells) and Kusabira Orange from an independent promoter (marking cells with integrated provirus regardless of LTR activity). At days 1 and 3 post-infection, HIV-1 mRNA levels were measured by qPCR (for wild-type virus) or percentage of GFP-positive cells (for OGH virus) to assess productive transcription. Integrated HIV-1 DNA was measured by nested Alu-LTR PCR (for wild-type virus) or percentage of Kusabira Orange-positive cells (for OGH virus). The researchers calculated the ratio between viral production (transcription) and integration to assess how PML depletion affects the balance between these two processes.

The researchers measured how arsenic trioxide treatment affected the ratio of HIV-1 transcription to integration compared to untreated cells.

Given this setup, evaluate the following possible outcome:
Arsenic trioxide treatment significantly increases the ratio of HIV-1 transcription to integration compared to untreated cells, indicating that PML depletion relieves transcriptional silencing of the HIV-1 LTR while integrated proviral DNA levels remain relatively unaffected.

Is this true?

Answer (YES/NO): YES